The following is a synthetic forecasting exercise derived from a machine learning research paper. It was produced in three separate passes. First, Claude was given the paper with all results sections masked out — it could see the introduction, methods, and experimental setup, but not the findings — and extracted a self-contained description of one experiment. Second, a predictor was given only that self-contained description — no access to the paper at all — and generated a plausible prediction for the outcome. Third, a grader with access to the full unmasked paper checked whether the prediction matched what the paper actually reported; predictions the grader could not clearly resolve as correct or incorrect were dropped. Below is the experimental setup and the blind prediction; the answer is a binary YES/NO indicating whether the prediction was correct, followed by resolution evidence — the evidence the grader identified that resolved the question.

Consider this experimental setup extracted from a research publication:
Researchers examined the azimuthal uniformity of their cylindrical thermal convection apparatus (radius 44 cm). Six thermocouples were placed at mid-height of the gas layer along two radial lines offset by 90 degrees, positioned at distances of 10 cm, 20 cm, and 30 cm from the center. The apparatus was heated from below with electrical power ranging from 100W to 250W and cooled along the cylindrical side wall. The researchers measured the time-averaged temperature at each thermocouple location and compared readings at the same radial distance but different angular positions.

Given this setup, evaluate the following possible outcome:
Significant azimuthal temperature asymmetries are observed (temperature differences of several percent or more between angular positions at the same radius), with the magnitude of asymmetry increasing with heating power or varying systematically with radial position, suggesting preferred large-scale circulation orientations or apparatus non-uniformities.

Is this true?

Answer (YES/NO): NO